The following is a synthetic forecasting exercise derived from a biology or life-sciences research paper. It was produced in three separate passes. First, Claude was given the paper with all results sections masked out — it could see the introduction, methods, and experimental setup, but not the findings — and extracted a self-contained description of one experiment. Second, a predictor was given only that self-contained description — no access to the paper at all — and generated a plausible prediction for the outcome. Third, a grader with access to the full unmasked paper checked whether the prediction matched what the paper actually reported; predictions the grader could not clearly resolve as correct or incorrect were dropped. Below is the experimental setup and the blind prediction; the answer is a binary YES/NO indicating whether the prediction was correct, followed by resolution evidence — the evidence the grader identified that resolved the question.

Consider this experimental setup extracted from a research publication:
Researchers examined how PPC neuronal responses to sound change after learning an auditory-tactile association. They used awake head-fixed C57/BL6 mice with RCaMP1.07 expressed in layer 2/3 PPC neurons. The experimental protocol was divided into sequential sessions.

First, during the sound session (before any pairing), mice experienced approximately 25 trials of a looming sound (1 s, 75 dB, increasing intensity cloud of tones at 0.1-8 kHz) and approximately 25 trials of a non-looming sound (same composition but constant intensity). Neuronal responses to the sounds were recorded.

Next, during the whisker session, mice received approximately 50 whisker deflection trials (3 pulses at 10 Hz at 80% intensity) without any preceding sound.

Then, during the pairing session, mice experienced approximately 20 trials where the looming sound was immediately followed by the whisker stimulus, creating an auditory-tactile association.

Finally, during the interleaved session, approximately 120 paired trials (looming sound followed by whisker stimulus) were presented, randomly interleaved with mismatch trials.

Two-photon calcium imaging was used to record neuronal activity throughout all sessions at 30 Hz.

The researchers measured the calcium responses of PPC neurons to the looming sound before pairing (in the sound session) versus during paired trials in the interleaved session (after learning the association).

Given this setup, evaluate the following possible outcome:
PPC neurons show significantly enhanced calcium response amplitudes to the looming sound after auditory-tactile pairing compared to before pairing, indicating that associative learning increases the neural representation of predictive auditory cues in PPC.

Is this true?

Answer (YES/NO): NO